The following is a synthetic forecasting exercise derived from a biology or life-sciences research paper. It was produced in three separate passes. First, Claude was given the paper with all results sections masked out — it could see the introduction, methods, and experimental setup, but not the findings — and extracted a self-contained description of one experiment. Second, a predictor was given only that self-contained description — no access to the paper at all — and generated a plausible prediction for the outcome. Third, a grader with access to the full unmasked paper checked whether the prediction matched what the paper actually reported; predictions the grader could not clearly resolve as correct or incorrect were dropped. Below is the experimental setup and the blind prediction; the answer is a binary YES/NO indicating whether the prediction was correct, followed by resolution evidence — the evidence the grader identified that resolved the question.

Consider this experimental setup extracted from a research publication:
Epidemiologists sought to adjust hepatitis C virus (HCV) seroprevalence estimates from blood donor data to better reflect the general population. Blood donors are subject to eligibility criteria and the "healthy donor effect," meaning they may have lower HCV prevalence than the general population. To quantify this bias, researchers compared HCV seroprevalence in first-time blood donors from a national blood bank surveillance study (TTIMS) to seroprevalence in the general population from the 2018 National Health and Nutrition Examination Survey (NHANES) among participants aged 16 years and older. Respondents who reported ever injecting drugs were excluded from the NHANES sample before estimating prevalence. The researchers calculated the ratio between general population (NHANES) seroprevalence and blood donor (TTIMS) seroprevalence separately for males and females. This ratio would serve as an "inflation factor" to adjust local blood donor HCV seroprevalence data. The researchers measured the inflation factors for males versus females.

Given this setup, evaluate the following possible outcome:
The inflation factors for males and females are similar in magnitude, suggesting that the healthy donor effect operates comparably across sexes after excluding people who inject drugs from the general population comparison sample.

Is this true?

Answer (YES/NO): NO